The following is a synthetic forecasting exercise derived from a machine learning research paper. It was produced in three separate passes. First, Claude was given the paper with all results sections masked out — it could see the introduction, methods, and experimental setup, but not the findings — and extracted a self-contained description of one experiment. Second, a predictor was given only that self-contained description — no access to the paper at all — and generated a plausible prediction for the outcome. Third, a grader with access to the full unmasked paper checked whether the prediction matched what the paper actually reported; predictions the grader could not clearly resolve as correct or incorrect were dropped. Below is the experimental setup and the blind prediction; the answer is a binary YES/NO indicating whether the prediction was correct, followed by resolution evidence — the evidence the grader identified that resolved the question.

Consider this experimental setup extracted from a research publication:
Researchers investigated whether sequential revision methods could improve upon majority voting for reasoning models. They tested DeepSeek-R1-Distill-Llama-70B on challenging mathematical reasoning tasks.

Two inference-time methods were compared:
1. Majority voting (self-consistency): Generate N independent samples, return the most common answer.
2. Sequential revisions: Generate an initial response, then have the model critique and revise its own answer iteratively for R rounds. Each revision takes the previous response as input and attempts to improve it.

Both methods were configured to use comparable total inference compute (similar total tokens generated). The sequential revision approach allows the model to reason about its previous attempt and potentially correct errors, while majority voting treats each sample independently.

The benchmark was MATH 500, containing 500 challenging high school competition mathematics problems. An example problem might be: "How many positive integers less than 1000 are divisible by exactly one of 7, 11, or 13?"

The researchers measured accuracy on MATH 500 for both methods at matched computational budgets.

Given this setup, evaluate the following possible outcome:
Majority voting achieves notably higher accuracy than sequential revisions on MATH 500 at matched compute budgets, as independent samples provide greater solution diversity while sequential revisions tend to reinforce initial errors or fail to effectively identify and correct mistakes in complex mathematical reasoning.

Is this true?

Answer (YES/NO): YES